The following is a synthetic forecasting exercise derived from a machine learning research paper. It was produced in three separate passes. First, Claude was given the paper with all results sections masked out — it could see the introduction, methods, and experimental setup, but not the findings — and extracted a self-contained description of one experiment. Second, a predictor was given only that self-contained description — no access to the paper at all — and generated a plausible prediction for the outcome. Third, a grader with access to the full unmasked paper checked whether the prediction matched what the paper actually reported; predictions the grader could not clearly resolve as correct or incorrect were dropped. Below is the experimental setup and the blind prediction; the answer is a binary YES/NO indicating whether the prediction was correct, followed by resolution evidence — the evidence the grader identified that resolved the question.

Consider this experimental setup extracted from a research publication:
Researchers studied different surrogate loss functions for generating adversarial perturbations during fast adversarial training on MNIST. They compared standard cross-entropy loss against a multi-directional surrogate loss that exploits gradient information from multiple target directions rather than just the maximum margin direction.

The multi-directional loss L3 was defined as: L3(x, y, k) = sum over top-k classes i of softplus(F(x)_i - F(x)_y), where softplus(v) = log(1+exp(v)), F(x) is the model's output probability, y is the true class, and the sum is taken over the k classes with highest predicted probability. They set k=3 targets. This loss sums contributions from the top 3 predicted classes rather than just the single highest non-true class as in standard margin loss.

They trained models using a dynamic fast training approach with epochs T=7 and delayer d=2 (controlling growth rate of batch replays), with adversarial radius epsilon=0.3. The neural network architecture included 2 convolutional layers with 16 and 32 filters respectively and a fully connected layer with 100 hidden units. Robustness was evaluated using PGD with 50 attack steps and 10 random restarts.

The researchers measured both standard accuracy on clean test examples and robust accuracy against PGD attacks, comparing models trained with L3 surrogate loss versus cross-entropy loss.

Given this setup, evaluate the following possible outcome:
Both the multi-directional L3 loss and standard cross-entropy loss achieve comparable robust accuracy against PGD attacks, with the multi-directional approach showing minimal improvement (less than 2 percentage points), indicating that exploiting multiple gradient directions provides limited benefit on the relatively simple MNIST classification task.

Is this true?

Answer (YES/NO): NO